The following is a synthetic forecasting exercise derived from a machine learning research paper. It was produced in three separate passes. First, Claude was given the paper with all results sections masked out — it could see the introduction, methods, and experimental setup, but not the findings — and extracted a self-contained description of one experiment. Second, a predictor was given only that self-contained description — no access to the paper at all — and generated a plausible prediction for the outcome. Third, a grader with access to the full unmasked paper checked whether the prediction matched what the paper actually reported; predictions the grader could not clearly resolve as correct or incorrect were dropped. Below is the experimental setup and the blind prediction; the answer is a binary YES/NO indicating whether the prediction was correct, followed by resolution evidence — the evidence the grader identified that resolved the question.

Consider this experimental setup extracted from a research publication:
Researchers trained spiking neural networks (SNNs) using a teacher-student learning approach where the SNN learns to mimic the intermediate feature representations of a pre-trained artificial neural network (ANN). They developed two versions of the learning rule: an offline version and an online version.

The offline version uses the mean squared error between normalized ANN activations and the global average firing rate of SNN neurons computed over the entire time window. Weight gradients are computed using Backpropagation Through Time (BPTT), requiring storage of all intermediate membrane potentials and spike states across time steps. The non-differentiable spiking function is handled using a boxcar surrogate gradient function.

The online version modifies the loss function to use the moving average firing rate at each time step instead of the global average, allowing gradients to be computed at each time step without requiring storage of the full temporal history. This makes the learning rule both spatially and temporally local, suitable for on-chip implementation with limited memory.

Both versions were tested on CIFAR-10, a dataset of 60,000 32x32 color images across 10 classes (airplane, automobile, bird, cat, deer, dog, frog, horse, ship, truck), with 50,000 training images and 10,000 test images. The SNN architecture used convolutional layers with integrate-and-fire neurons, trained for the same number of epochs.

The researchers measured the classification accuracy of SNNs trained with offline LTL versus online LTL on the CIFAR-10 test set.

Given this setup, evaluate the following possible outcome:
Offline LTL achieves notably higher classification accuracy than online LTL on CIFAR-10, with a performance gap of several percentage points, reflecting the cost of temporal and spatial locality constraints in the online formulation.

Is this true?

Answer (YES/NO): NO